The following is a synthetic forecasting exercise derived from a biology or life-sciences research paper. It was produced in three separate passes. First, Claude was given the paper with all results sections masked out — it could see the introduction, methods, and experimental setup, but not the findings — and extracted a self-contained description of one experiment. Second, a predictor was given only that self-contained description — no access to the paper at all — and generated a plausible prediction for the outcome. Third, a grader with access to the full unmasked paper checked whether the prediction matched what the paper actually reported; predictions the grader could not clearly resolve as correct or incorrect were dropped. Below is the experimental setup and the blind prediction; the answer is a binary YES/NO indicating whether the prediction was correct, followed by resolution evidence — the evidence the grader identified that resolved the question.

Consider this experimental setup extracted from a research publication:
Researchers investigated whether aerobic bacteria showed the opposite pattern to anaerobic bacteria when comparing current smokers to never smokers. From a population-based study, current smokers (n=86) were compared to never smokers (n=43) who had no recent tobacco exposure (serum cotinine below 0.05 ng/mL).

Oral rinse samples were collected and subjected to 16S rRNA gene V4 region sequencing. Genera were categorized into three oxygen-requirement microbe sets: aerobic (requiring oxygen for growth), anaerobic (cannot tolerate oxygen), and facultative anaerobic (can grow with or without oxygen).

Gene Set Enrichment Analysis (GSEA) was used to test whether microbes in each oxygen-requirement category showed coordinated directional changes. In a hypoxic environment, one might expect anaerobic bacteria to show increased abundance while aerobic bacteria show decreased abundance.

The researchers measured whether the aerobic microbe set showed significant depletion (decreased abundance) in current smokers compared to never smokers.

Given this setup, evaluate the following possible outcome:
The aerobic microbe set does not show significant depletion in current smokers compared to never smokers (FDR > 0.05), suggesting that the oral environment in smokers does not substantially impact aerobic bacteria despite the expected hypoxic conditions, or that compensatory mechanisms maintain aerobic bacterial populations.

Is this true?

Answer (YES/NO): NO